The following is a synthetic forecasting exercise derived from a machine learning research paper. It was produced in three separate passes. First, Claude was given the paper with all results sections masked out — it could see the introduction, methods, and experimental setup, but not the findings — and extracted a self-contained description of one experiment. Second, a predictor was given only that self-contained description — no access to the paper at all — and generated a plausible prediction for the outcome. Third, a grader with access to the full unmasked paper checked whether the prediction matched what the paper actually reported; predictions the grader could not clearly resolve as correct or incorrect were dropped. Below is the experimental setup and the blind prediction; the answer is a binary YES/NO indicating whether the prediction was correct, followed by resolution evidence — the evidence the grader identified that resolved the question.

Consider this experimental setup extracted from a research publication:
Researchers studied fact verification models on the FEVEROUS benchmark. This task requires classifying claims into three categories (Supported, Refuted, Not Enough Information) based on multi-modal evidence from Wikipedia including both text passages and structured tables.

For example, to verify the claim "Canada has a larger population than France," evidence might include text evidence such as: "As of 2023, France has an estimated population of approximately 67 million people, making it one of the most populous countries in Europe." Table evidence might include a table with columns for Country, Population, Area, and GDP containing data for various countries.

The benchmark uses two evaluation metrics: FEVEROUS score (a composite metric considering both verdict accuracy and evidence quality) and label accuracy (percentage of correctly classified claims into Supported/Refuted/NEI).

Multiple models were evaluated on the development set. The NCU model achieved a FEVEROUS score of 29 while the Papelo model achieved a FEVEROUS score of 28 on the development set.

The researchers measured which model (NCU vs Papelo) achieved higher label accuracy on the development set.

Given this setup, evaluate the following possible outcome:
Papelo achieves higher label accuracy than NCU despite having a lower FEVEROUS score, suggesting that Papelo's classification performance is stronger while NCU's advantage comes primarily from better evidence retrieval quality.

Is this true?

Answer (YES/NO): YES